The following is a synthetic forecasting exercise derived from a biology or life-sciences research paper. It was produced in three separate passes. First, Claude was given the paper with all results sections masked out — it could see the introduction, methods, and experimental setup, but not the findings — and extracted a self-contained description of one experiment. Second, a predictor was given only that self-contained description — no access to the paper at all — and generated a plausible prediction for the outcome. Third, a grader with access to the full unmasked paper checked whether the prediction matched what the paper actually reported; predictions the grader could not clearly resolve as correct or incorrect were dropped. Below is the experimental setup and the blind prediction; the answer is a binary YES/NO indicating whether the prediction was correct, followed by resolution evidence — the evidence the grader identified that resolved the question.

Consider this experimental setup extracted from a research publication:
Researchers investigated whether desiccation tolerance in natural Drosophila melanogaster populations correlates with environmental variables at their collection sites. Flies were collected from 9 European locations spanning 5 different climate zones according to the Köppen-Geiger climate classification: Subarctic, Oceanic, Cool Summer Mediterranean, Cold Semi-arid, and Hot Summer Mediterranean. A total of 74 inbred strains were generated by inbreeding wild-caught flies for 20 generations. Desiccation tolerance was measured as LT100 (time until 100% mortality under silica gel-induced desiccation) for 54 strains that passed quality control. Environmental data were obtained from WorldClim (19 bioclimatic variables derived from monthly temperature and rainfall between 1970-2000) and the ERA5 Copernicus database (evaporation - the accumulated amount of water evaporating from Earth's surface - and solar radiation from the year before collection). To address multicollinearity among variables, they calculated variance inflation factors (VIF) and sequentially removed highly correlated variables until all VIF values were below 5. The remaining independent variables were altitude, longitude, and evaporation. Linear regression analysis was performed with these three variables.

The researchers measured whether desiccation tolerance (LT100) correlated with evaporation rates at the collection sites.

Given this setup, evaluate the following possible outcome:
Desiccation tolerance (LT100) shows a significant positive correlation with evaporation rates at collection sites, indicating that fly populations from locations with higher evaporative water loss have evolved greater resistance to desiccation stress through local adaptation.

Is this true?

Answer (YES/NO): NO